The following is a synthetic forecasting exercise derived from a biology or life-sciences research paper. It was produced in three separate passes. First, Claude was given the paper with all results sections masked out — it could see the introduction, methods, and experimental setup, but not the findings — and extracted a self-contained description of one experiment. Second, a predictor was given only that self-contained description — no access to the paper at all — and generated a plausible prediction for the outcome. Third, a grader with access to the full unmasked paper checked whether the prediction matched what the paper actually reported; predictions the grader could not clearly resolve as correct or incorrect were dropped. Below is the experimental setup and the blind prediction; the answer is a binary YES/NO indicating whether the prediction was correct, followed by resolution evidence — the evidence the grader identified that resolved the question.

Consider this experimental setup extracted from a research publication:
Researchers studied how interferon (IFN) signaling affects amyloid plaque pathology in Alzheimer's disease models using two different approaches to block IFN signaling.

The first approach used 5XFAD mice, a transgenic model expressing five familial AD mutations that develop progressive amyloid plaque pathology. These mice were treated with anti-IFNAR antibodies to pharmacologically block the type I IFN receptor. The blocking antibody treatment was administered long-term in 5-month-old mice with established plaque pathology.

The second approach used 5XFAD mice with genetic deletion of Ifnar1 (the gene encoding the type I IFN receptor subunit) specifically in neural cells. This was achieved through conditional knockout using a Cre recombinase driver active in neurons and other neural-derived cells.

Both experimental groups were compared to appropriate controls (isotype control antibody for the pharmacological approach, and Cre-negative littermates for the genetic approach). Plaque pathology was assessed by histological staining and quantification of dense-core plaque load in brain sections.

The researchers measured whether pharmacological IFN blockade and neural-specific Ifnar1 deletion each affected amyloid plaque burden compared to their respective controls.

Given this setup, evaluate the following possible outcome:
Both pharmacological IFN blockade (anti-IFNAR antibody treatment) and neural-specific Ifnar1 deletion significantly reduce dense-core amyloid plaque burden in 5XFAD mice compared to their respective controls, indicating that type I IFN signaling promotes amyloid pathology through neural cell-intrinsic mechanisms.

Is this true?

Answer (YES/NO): NO